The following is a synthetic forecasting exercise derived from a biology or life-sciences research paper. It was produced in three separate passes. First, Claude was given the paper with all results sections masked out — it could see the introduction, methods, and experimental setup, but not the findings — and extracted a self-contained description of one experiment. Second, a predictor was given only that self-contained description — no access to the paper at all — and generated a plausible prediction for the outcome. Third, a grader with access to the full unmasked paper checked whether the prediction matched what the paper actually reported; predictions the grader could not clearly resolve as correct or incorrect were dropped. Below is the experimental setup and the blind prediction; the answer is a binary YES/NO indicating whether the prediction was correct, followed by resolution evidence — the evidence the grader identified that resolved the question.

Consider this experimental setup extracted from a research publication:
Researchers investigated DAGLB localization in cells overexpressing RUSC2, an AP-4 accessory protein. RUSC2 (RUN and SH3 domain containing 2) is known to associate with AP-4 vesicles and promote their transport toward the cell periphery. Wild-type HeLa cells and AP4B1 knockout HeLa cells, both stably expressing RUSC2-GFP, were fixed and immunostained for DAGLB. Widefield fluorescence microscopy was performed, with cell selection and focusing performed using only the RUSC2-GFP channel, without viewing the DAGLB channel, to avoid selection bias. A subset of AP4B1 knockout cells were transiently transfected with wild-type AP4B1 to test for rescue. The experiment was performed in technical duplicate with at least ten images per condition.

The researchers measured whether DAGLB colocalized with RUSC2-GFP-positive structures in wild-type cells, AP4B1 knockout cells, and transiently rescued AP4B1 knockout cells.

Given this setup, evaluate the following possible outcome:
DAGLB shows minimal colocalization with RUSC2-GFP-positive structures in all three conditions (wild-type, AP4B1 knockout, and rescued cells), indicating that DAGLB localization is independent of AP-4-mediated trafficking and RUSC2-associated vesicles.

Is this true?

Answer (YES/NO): NO